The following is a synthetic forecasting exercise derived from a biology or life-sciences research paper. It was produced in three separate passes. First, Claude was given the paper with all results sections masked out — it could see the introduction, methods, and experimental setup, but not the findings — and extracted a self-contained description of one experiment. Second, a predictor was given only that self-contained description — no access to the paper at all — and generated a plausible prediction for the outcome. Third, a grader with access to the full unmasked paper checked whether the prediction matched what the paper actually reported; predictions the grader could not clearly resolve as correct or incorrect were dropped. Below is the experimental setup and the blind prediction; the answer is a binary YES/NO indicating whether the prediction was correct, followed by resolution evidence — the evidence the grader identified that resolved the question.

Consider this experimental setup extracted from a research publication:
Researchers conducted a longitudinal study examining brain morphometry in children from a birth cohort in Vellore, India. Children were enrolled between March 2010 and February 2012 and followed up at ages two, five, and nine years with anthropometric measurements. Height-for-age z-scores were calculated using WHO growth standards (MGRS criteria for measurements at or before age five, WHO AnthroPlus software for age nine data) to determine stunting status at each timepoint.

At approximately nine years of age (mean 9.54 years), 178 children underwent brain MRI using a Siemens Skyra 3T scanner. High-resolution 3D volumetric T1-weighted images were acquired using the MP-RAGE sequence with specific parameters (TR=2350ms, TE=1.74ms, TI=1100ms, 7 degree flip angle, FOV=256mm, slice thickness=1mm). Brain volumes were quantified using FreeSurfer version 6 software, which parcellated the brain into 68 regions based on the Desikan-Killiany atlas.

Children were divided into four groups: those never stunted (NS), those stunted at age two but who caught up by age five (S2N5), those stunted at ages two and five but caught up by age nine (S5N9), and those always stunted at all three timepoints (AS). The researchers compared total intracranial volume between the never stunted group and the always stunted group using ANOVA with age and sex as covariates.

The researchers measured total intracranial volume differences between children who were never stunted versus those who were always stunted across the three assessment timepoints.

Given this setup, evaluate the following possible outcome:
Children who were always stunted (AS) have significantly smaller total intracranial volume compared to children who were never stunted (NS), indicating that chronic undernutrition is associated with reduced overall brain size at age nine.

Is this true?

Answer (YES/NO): YES